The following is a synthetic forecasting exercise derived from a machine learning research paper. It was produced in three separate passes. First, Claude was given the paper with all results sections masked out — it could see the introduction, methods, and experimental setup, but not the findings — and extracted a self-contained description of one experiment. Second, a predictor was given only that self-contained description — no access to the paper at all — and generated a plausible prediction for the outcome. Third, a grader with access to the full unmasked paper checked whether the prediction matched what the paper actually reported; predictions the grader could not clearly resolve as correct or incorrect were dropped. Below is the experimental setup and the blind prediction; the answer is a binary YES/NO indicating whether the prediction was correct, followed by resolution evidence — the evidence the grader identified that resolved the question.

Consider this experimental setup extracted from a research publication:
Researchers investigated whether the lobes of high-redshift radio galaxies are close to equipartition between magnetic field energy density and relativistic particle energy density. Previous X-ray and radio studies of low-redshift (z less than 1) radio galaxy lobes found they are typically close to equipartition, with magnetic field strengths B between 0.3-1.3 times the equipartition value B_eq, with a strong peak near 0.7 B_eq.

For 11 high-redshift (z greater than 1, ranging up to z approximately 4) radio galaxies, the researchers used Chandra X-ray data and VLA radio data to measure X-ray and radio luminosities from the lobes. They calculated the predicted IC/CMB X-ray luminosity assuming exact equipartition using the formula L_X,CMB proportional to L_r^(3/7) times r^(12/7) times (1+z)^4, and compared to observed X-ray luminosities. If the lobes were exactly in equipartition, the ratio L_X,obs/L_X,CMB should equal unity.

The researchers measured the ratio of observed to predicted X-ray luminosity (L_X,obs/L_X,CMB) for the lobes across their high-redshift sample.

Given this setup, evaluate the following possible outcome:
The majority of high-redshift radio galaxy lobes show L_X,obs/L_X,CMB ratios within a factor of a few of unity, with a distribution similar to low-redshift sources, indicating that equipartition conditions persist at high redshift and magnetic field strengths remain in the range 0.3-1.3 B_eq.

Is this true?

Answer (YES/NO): YES